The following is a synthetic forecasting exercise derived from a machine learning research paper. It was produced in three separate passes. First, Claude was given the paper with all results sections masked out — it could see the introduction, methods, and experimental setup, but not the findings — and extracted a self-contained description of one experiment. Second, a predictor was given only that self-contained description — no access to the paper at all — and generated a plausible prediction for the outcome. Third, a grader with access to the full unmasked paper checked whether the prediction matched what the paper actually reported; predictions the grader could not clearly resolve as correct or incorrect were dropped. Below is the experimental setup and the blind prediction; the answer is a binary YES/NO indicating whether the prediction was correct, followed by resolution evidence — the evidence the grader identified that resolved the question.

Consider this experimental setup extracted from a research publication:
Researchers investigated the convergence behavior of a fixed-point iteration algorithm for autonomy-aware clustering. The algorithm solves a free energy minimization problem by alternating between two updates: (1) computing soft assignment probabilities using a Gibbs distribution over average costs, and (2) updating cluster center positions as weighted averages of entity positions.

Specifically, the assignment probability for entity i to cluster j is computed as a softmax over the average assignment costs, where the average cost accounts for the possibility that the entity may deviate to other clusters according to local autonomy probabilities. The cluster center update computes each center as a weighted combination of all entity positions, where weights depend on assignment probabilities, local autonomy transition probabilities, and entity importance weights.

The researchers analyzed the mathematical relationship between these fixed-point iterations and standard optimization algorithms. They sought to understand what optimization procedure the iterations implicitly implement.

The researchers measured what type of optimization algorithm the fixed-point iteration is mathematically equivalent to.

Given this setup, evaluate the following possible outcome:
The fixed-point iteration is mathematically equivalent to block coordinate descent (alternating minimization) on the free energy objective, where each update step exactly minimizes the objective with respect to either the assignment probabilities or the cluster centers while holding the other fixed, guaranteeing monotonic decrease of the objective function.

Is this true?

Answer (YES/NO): NO